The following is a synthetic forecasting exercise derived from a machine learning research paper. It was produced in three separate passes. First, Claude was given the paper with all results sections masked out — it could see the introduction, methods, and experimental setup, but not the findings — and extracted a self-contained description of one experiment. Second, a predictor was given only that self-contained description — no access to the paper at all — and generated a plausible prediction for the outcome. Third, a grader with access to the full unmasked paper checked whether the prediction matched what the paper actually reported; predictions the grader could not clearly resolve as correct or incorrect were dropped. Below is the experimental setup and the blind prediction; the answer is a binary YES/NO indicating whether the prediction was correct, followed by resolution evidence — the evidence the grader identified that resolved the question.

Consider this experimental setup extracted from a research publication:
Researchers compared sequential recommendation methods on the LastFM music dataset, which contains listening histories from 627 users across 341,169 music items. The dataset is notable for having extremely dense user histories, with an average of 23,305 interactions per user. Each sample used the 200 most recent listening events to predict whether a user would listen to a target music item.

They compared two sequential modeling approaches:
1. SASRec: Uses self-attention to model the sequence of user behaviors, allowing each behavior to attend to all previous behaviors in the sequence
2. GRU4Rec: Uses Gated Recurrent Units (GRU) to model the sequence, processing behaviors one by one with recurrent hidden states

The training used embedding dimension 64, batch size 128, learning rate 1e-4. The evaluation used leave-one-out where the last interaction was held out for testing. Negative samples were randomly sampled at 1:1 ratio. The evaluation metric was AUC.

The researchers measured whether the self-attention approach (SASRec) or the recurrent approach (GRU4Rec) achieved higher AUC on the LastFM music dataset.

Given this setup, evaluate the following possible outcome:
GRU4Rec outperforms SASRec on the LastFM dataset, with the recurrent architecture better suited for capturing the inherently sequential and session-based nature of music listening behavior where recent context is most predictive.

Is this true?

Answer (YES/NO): NO